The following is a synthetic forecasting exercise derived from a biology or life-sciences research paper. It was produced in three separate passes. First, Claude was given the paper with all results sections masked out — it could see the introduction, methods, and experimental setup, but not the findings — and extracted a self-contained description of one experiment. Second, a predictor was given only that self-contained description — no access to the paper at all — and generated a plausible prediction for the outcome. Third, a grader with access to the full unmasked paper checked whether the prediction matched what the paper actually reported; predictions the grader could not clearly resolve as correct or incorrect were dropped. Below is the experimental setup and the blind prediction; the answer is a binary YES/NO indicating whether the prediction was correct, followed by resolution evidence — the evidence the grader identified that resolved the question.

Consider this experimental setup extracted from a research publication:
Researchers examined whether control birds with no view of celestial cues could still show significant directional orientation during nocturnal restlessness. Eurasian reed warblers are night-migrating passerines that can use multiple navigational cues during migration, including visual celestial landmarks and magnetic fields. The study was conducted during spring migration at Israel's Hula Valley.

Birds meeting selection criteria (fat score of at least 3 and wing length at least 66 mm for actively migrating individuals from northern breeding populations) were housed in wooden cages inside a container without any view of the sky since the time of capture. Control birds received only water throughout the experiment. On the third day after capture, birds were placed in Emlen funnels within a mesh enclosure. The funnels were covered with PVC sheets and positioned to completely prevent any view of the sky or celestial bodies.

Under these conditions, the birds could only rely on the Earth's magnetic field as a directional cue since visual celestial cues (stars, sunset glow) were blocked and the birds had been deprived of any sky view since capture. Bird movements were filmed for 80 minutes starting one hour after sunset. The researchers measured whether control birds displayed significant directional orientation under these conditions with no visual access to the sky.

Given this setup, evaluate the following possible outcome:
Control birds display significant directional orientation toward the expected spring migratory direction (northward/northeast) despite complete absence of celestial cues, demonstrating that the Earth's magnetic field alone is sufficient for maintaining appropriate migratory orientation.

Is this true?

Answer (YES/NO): NO